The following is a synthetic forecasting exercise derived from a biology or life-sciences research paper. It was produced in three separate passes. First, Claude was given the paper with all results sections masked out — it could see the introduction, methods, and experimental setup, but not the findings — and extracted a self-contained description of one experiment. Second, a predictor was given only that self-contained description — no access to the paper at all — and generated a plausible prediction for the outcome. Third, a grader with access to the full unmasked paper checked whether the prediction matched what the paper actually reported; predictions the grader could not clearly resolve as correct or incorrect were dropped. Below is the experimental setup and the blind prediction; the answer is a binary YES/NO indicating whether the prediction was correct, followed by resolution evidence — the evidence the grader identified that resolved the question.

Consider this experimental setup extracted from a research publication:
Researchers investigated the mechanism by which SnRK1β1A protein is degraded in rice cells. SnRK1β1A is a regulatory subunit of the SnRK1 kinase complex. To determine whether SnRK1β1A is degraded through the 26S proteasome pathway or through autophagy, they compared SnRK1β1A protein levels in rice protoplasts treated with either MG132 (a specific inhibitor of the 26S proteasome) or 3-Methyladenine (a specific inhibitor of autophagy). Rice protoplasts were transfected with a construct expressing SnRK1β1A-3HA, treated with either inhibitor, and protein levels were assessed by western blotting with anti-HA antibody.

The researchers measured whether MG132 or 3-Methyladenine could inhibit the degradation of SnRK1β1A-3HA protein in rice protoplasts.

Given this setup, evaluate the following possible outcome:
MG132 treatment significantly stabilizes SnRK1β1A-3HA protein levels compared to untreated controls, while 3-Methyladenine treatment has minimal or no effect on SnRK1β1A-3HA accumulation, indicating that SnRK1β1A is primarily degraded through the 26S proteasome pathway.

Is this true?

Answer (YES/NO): YES